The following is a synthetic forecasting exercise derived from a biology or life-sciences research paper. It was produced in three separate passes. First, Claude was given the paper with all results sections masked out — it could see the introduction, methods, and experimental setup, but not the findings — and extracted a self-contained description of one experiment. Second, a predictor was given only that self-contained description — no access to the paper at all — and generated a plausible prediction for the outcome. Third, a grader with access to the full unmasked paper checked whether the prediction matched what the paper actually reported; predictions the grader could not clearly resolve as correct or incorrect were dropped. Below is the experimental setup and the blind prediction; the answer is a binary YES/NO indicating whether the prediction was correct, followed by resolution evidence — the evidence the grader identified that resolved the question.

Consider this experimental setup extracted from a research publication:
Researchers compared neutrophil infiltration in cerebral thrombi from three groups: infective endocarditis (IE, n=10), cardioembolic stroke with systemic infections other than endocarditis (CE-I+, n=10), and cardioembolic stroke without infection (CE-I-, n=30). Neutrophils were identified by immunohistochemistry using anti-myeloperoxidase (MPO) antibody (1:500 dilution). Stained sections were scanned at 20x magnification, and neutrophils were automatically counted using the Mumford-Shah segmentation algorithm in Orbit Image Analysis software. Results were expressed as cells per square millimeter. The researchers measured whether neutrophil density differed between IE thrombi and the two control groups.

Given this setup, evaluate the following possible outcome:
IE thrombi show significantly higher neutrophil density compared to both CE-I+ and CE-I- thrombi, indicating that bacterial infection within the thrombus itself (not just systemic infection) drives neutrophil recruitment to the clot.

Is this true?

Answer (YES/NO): NO